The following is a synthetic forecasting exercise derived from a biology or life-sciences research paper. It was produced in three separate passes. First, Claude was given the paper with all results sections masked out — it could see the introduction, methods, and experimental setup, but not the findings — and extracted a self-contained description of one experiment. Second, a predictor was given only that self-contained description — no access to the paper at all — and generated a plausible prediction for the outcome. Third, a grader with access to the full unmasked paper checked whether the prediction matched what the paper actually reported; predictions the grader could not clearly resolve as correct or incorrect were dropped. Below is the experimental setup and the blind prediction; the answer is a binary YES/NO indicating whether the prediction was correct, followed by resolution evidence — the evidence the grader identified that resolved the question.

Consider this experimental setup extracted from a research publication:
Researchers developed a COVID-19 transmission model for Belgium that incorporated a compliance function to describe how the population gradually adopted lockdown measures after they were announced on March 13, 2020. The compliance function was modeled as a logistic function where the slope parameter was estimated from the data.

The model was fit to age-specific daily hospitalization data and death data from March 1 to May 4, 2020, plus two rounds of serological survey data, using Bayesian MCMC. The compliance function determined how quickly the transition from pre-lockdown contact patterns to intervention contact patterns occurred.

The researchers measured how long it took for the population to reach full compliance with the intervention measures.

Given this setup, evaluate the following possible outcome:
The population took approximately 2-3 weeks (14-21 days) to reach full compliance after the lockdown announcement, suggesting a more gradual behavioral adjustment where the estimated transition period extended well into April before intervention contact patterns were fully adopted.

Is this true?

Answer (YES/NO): NO